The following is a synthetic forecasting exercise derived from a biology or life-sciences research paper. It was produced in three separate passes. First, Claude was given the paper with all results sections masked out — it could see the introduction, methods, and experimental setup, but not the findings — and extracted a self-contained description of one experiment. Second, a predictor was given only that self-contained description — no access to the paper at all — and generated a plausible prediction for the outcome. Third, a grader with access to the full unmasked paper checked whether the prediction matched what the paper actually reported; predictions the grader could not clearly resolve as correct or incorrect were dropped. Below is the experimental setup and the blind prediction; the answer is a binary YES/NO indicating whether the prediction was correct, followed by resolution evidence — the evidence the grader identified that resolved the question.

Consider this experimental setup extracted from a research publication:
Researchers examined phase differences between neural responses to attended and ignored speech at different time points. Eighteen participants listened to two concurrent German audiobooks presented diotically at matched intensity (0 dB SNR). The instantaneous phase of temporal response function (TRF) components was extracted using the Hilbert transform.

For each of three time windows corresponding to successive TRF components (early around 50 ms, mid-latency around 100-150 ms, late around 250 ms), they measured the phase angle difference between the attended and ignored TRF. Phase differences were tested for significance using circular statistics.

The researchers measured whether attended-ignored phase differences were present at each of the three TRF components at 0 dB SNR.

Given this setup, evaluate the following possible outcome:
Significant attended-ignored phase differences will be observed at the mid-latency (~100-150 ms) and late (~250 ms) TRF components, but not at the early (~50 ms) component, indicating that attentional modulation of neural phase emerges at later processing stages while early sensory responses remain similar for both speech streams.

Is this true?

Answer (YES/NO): NO